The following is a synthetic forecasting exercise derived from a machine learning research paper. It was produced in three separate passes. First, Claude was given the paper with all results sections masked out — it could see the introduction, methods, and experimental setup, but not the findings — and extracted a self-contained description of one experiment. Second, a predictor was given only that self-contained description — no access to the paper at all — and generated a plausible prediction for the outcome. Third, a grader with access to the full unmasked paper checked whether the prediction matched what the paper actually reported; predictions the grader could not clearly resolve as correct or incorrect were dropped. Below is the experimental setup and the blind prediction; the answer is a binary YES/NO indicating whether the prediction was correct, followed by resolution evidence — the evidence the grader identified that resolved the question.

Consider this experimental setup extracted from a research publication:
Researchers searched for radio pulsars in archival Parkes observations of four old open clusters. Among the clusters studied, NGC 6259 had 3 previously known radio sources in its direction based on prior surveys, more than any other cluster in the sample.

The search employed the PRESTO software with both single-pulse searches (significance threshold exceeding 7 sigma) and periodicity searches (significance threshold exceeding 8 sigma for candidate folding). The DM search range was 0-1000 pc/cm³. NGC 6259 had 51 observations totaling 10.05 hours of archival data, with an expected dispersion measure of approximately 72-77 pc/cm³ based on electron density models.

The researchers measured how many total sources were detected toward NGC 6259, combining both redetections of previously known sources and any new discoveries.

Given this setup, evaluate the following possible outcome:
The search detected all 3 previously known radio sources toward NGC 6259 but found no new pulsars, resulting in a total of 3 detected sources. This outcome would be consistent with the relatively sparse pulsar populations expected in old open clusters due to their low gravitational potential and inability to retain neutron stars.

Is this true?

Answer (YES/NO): NO